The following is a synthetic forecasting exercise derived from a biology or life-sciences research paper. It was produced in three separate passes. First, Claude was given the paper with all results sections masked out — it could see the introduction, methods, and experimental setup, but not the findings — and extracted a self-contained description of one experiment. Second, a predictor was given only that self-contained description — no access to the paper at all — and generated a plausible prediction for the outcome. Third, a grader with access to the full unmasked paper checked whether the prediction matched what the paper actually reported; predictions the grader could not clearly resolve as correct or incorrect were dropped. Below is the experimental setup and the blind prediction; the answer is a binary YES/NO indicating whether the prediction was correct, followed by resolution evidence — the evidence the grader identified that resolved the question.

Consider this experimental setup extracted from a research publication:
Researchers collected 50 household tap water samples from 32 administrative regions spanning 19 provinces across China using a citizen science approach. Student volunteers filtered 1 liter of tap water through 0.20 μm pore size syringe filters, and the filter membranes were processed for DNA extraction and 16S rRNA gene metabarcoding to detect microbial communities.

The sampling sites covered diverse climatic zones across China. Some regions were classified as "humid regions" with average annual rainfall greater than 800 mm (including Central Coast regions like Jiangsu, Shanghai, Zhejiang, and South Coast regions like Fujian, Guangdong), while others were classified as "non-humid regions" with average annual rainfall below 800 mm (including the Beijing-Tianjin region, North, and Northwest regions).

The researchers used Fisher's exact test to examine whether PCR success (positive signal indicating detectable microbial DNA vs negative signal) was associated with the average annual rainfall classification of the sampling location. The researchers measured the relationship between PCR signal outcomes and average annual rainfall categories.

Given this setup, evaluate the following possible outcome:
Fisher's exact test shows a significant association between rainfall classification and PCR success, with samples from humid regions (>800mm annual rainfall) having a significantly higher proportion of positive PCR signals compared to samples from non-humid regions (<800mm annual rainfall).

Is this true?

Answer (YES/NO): NO